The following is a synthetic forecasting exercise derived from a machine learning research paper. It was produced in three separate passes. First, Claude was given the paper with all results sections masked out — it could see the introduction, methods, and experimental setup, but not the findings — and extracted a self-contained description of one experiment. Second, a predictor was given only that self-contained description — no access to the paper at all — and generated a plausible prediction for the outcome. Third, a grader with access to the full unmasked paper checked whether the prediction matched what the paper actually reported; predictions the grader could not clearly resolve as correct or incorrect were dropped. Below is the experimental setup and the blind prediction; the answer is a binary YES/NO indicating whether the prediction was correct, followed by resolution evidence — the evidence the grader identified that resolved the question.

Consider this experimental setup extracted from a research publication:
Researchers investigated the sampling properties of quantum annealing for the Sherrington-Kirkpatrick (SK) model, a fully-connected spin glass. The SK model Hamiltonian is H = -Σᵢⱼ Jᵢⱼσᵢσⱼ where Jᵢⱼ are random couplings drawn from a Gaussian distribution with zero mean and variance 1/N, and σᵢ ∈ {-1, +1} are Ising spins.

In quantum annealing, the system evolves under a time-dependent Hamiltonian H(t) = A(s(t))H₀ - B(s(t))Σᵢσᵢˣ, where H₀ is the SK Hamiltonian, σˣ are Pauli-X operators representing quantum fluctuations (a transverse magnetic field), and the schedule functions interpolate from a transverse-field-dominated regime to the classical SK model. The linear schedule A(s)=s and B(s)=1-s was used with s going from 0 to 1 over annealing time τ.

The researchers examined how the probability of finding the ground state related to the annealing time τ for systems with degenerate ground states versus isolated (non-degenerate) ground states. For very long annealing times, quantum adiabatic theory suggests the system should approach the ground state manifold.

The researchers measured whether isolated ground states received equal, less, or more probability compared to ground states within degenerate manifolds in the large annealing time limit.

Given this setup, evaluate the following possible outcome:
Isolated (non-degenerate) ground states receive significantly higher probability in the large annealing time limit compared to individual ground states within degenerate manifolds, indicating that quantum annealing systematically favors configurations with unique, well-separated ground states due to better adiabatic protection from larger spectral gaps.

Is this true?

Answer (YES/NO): NO